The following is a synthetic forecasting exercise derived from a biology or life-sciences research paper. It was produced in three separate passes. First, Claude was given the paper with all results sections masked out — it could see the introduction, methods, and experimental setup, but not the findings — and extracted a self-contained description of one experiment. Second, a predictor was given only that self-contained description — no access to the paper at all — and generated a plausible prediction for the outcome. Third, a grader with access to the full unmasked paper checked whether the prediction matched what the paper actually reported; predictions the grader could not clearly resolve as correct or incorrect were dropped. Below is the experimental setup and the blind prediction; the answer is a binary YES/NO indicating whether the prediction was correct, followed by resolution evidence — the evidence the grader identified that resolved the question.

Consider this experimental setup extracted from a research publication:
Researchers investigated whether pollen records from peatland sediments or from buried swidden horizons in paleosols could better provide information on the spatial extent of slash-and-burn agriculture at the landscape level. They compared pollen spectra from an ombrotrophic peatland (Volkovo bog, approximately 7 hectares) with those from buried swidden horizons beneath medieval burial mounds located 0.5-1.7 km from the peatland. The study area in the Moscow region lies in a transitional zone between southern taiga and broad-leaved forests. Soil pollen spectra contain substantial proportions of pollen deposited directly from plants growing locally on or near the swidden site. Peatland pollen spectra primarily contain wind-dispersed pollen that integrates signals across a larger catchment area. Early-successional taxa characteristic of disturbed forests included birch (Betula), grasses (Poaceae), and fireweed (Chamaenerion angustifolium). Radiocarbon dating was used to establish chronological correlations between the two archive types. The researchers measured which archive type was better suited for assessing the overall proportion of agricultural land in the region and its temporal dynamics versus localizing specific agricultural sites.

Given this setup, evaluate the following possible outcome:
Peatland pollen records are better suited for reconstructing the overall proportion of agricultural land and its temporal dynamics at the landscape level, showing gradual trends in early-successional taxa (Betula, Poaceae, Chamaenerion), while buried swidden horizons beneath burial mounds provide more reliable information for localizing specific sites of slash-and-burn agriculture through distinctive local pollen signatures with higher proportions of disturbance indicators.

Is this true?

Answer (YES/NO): YES